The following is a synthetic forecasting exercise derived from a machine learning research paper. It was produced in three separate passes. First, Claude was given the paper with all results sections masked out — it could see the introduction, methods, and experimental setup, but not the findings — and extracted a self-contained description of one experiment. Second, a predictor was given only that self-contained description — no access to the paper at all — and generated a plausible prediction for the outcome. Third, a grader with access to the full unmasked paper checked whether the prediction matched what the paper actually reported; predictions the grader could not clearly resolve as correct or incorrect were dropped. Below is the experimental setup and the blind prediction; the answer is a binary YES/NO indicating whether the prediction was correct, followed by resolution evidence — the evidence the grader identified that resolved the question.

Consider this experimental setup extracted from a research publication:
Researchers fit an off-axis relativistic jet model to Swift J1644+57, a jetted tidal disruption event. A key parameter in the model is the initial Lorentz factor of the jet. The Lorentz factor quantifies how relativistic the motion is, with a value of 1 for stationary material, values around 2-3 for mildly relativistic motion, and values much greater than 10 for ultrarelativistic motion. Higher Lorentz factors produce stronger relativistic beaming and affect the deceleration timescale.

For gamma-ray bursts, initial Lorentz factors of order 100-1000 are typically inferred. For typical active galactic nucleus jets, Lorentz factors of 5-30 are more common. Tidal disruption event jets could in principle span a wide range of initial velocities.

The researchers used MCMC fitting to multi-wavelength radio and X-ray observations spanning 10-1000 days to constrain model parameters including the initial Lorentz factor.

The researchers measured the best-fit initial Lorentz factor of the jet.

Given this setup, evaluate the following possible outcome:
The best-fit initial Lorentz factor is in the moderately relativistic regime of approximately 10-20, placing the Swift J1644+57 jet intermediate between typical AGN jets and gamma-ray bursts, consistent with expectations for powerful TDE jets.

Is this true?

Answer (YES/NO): NO